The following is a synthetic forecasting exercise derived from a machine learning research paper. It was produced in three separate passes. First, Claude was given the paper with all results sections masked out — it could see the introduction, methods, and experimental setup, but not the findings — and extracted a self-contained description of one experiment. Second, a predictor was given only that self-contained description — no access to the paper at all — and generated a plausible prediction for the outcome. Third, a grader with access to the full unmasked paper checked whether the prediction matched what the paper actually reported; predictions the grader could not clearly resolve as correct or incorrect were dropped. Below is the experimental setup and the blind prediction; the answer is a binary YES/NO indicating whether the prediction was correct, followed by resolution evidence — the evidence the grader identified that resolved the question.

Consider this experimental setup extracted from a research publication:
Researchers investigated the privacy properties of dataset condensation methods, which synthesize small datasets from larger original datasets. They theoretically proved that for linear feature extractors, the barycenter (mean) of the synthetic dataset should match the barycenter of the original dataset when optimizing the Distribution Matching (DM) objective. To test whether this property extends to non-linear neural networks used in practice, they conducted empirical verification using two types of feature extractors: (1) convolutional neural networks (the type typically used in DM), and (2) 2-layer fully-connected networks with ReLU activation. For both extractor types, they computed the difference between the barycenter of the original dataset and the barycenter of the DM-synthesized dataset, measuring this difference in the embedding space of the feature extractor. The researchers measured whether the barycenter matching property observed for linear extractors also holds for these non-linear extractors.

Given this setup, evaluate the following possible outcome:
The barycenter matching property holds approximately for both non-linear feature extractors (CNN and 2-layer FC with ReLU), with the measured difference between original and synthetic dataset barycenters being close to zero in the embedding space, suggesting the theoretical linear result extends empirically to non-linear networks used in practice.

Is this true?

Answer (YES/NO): YES